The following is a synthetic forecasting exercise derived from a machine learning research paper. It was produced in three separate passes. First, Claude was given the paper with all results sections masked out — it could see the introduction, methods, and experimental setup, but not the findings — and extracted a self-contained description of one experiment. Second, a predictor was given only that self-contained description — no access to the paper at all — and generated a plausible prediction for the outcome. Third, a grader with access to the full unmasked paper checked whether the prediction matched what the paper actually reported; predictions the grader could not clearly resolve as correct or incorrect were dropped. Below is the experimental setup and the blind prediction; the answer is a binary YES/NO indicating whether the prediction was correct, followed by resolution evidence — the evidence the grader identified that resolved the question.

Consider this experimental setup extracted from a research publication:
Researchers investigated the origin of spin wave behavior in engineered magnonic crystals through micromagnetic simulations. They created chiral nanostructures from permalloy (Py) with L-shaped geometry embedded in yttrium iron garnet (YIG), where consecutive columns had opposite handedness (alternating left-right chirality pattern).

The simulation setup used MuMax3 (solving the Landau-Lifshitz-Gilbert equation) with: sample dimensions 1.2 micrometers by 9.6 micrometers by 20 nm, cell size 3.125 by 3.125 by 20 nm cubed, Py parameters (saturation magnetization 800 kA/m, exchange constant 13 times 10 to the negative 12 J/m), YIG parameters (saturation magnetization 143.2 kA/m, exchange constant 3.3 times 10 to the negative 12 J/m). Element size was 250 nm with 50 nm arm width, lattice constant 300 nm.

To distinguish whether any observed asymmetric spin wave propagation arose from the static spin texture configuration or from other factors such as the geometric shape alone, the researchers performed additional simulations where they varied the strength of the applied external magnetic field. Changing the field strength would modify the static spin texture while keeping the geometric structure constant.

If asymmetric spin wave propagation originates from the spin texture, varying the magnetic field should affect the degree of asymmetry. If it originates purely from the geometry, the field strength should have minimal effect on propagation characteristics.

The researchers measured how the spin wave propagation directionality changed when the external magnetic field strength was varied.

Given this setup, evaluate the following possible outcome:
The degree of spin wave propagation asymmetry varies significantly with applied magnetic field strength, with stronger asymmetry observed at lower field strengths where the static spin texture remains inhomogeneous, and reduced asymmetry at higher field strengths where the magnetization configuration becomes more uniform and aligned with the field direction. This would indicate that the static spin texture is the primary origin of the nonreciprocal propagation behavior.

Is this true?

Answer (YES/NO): YES